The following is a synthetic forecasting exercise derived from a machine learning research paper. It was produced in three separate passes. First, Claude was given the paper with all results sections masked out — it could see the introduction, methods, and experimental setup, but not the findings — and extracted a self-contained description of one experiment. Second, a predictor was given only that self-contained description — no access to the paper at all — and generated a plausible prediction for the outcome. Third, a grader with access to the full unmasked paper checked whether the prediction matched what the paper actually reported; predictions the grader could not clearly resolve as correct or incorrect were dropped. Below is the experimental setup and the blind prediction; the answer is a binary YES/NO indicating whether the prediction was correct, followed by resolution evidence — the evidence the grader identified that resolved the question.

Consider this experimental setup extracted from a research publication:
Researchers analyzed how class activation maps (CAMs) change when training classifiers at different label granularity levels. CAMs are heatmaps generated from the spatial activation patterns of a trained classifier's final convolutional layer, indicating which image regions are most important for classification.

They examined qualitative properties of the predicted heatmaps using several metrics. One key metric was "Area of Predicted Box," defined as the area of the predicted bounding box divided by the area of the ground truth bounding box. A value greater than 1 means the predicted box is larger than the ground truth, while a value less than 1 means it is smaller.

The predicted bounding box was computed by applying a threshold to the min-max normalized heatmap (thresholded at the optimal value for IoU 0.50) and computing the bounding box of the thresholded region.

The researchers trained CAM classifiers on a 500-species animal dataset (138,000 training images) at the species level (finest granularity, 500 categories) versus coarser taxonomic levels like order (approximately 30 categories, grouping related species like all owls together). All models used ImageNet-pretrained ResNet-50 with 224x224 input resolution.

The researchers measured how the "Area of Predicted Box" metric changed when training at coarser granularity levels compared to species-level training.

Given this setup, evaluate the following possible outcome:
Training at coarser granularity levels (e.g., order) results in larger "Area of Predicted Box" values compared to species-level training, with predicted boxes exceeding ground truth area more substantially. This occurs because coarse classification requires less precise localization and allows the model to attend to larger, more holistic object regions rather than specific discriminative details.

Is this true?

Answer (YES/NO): NO